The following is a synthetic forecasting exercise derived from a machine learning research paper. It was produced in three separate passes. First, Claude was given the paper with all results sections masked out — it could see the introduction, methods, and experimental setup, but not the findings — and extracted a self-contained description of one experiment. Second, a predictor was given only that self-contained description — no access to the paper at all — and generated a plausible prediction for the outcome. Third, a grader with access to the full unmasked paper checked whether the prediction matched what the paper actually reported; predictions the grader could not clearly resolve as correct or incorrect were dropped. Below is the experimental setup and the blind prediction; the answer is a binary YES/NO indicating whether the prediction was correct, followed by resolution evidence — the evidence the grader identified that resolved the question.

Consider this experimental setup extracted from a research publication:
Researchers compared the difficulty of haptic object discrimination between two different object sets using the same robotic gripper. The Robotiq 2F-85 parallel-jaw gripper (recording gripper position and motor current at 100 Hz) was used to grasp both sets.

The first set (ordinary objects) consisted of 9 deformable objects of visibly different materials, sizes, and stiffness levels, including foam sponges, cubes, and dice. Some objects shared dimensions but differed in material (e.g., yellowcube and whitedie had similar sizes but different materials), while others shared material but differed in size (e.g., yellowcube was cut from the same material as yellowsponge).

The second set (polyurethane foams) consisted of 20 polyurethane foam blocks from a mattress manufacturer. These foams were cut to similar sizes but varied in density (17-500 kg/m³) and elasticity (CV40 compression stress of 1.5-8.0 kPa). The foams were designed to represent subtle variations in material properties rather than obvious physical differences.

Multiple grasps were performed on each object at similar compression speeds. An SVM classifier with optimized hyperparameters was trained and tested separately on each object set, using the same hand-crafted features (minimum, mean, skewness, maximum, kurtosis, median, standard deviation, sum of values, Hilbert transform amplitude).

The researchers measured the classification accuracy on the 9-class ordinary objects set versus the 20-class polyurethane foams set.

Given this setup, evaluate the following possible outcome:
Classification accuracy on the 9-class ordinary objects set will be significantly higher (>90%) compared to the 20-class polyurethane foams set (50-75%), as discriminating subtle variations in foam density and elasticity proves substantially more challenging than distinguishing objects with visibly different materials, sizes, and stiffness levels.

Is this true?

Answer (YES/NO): YES